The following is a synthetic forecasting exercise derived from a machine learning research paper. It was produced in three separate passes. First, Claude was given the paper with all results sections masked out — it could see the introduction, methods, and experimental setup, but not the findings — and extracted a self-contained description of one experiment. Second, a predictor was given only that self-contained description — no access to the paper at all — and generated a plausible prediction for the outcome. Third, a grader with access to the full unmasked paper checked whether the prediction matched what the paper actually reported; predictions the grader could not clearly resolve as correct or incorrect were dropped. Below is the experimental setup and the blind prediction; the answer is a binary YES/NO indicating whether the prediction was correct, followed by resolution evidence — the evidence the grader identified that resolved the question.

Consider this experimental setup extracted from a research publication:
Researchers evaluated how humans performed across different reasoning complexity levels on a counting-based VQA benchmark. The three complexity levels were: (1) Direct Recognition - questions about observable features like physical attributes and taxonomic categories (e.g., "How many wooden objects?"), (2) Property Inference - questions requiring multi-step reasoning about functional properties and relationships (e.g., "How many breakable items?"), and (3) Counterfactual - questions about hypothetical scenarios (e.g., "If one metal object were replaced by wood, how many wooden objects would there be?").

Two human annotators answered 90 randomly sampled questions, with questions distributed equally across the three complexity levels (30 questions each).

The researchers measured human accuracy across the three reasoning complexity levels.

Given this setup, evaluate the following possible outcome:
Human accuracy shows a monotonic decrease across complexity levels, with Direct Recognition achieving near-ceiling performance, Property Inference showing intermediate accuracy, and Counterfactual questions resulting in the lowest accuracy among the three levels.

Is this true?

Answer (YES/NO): NO